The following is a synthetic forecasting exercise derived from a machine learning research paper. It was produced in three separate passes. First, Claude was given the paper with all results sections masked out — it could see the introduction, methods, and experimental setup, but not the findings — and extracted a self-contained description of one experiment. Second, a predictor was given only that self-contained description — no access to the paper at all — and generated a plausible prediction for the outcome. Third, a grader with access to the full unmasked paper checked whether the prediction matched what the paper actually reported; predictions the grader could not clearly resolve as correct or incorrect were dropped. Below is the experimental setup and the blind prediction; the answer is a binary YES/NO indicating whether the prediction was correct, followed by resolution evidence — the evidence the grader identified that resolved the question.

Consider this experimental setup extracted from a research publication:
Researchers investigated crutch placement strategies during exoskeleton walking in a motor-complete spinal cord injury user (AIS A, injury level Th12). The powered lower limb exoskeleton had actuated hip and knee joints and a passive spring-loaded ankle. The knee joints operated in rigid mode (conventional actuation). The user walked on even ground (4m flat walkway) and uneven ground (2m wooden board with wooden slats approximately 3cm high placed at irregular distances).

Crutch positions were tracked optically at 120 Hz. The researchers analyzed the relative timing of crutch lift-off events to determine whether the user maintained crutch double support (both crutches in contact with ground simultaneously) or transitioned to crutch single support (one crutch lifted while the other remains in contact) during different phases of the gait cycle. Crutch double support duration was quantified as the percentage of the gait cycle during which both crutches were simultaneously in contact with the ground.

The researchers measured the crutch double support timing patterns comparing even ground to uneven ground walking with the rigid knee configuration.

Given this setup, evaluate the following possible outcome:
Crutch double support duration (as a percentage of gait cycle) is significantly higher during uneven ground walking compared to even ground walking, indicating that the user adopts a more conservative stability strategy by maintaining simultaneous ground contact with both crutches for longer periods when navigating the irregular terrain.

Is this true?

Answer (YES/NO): YES